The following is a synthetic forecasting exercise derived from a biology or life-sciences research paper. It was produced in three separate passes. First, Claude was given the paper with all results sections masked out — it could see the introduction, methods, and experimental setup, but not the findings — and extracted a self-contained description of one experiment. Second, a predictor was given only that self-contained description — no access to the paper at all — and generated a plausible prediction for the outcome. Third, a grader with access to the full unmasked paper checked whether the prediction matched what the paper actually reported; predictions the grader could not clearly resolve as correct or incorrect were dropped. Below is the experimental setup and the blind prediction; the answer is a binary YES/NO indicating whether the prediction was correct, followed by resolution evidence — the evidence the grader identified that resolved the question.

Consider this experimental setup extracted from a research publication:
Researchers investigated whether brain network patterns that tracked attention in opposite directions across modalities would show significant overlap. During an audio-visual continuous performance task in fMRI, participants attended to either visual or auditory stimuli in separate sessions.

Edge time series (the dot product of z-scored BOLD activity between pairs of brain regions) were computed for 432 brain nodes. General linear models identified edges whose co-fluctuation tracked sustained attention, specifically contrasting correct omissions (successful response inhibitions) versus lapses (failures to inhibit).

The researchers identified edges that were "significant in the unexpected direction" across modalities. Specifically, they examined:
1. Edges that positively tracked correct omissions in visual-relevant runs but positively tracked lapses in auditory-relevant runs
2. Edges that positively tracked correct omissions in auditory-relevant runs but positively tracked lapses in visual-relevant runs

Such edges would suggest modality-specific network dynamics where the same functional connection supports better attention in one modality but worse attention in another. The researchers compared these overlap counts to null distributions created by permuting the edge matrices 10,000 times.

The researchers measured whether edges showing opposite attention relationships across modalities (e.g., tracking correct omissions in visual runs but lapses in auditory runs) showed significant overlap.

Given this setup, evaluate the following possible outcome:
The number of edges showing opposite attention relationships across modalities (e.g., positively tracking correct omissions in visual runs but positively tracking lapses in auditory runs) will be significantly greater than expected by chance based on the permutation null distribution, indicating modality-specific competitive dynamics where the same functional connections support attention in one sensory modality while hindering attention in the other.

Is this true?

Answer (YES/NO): NO